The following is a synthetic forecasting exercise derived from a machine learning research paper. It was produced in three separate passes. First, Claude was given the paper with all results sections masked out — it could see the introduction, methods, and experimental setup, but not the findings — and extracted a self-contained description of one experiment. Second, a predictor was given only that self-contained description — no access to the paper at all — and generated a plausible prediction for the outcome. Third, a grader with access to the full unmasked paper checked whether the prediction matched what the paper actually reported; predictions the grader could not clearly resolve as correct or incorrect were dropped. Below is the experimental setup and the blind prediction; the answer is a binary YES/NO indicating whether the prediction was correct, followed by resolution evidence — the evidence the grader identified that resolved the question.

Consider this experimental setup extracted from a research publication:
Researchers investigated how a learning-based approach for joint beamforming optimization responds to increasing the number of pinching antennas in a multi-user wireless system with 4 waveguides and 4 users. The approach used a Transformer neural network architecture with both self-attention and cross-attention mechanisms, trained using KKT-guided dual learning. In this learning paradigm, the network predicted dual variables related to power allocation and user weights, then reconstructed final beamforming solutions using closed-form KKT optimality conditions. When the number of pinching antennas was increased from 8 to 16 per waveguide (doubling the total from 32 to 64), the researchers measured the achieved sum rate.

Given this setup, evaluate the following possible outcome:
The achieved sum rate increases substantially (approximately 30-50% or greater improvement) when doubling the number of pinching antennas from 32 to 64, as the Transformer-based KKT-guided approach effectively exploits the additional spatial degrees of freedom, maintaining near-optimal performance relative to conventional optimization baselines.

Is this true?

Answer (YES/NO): NO